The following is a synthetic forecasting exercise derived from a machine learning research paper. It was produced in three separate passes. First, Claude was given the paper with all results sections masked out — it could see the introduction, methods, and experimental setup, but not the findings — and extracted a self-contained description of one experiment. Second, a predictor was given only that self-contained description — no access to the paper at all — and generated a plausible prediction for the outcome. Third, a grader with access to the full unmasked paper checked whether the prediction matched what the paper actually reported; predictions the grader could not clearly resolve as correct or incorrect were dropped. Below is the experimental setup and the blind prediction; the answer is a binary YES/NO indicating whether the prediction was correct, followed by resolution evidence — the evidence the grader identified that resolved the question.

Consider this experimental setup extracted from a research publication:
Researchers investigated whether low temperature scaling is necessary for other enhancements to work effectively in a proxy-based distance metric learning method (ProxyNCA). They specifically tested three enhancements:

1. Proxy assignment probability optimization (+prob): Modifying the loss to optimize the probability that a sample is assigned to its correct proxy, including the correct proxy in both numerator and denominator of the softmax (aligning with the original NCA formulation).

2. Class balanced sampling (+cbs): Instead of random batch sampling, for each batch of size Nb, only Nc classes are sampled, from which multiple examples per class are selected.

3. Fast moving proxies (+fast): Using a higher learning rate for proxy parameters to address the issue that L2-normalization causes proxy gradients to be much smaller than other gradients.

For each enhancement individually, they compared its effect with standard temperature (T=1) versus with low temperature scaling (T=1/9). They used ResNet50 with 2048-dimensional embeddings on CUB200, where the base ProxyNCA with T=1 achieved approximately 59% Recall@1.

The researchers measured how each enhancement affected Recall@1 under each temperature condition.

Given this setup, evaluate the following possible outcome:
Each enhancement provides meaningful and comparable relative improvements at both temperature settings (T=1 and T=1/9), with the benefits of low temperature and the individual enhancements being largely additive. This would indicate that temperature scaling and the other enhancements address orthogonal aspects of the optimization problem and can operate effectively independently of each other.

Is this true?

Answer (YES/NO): NO